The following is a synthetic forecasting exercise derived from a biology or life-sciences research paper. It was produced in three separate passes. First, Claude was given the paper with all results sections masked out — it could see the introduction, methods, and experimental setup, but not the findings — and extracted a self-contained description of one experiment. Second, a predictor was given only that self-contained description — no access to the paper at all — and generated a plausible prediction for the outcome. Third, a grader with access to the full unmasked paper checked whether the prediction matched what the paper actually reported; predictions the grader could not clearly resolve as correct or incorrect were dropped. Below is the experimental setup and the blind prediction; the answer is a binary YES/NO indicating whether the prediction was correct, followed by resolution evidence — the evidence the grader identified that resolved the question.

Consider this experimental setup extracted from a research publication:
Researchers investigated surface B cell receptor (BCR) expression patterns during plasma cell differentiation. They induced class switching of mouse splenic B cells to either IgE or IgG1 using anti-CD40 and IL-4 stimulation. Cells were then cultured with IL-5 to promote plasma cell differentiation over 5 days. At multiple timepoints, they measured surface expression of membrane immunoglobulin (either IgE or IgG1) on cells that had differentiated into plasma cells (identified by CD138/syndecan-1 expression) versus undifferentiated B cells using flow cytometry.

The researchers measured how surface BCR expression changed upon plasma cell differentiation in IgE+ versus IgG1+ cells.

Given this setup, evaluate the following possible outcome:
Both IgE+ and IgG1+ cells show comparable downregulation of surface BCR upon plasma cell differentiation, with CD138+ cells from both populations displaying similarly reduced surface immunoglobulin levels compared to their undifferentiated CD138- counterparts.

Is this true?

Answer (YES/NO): NO